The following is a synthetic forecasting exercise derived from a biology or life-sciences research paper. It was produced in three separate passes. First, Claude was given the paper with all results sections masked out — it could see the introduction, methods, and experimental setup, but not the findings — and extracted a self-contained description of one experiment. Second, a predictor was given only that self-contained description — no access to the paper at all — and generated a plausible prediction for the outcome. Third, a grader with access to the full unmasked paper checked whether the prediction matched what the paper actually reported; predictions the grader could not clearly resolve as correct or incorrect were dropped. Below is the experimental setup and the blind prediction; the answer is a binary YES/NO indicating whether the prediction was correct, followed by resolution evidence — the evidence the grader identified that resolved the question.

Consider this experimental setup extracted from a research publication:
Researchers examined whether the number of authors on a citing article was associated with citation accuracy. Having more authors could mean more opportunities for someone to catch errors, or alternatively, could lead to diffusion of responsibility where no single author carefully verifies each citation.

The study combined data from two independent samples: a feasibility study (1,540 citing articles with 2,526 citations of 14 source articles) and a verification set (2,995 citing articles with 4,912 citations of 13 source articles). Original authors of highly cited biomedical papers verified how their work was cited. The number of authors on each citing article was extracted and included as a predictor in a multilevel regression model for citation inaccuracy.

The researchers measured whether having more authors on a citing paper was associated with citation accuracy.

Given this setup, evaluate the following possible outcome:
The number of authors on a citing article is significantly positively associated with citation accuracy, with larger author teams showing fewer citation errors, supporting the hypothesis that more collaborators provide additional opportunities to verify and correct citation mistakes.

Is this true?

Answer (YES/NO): NO